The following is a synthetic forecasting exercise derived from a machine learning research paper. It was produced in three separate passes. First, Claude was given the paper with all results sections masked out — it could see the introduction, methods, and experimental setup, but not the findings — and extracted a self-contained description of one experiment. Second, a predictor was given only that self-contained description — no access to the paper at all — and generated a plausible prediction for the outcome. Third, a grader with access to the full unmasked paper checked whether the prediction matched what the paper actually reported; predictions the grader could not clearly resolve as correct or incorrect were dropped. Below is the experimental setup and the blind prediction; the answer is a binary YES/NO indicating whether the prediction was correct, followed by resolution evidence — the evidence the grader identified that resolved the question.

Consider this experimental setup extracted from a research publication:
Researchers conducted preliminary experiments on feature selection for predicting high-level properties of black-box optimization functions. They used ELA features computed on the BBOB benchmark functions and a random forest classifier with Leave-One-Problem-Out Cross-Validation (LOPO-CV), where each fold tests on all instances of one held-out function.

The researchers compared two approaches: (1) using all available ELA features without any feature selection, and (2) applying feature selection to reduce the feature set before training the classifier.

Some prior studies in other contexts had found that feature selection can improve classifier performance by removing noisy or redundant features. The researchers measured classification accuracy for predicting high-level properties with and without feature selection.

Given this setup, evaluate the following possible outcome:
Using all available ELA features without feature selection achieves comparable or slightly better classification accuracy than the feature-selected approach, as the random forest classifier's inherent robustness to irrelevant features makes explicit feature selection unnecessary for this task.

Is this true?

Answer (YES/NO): NO